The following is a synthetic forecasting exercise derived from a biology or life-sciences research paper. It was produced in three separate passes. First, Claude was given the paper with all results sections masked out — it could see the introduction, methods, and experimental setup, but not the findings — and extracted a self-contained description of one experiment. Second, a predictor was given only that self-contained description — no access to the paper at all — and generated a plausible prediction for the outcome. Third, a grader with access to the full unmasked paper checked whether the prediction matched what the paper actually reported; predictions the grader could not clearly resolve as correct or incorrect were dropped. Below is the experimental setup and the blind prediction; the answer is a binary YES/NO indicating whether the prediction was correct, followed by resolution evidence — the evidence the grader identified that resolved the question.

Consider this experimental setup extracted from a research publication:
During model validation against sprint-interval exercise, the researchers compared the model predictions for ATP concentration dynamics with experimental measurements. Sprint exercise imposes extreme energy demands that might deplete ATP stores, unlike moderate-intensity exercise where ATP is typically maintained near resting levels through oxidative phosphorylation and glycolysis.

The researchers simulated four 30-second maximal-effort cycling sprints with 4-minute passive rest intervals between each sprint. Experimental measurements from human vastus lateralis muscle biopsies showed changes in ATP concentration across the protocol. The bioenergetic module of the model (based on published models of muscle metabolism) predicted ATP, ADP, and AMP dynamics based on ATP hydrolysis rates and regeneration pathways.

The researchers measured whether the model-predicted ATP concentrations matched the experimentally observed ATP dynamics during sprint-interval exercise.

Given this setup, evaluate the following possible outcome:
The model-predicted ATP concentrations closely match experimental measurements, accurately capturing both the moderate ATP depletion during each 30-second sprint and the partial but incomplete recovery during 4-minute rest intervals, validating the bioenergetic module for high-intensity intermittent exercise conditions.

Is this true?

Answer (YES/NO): NO